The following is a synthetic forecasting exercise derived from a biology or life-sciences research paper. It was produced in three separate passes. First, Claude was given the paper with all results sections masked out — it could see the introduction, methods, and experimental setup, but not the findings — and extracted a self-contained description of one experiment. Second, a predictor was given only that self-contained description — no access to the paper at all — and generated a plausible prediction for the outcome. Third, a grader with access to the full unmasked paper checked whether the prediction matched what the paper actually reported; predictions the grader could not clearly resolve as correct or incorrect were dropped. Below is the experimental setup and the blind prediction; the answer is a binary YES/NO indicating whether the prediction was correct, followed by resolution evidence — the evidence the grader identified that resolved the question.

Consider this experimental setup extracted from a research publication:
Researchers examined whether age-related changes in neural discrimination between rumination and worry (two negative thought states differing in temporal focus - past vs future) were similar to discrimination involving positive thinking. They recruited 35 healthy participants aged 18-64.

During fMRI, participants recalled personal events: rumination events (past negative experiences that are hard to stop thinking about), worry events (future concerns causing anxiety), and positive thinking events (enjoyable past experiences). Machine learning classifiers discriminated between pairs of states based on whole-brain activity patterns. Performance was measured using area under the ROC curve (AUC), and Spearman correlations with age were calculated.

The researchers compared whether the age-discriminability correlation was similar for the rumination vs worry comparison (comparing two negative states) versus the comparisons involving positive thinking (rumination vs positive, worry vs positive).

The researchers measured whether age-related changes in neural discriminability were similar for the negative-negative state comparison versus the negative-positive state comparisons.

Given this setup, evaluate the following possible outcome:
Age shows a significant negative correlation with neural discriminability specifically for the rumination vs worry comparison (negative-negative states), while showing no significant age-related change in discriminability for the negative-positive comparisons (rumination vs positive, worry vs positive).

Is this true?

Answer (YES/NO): NO